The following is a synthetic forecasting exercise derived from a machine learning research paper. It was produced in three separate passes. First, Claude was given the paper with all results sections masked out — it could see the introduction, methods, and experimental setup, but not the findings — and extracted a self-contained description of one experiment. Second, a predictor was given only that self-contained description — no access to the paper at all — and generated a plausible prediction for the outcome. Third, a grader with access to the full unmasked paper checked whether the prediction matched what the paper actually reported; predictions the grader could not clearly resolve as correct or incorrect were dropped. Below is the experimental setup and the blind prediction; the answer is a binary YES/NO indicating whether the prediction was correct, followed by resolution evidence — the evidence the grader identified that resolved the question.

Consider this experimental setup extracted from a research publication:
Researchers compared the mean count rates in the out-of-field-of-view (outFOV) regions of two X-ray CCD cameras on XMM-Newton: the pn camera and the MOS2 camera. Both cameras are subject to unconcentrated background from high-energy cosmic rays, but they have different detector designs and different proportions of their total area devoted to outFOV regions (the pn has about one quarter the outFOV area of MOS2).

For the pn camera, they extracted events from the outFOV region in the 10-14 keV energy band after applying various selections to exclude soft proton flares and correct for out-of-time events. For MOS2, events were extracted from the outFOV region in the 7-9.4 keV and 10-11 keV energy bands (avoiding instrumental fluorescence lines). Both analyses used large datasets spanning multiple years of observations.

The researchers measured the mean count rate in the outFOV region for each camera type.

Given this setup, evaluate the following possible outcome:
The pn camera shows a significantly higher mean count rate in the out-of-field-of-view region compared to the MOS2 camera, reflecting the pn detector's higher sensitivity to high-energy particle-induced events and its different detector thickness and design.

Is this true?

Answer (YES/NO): NO